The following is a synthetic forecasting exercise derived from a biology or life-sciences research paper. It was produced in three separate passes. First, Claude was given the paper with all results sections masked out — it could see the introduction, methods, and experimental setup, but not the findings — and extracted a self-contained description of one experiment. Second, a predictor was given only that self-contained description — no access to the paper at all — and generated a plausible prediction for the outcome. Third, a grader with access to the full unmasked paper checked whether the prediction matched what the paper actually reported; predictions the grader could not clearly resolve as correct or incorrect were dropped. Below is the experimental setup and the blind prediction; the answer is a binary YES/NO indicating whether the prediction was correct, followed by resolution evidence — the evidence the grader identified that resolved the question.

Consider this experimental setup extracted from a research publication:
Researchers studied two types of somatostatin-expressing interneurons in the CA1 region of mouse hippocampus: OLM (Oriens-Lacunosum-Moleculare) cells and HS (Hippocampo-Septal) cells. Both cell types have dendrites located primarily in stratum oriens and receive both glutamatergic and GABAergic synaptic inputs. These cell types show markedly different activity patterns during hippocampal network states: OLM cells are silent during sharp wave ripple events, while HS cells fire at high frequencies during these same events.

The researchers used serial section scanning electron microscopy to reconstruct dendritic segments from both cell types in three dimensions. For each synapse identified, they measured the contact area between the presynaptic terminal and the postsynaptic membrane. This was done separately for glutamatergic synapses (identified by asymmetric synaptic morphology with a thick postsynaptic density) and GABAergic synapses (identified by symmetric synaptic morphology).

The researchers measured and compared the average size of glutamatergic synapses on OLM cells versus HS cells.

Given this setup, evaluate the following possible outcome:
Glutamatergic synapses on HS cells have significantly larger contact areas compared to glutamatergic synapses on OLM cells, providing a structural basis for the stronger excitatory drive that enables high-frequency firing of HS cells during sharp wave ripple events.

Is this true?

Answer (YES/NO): NO